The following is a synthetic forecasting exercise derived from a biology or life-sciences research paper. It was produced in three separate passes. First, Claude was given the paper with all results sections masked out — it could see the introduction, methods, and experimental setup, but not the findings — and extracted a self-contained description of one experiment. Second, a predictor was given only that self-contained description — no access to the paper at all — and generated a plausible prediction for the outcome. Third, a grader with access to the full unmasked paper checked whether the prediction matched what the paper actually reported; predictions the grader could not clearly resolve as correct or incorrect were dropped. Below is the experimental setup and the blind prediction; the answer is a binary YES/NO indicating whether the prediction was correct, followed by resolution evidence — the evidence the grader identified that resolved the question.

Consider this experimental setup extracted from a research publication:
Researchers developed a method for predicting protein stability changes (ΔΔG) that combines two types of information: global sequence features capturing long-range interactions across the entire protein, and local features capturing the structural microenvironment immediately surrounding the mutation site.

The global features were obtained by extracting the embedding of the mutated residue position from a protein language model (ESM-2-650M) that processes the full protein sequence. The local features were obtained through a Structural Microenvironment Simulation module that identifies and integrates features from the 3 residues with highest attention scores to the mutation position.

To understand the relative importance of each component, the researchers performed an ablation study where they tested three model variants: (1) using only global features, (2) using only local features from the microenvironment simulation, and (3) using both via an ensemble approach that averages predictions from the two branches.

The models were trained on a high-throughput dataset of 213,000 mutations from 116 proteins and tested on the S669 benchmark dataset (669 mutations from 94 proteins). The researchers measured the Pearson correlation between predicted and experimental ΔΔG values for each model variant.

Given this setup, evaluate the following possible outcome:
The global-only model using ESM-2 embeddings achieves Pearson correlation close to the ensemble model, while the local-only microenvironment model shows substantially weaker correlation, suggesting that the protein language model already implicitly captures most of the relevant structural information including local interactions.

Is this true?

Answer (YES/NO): NO